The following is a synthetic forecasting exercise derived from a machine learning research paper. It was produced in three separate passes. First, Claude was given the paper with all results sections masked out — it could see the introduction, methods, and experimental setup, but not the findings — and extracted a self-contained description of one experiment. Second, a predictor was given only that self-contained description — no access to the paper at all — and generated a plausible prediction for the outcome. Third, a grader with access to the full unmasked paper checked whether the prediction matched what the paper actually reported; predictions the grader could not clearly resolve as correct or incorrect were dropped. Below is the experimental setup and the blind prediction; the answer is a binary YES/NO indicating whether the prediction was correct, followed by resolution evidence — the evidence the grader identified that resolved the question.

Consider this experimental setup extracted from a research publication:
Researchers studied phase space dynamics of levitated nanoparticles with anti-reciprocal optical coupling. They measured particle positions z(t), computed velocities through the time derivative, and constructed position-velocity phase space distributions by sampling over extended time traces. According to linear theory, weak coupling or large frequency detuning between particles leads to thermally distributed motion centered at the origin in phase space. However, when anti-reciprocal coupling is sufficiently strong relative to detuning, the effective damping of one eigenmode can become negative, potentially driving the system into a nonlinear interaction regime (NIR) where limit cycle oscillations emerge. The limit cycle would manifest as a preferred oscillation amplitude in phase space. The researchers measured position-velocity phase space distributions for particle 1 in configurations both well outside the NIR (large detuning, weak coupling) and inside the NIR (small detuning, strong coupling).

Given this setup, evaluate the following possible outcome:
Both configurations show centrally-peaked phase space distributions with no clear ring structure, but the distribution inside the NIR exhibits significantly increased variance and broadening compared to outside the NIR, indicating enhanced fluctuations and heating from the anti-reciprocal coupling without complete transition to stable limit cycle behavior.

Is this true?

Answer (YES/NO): NO